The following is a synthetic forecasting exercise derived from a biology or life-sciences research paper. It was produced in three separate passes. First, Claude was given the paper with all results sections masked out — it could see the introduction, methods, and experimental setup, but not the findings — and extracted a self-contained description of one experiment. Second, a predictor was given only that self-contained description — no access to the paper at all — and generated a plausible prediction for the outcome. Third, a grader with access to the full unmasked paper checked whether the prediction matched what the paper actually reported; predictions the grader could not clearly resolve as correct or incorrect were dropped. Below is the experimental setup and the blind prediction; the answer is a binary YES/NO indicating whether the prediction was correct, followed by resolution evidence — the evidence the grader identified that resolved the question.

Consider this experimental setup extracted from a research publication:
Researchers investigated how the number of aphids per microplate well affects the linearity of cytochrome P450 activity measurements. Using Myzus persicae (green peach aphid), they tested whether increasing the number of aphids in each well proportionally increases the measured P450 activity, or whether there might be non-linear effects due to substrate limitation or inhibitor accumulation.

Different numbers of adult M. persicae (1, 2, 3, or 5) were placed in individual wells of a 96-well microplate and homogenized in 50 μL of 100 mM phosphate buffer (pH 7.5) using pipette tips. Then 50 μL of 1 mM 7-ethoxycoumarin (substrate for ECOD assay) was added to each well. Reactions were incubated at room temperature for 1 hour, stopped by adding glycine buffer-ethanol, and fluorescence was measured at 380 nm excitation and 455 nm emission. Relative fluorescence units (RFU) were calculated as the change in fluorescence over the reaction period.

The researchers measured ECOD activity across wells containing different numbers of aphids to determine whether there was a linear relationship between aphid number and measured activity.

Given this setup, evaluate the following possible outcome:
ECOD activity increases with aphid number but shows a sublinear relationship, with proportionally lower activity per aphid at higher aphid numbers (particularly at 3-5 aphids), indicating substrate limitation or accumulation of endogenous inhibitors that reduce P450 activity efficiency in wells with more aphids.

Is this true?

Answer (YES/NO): NO